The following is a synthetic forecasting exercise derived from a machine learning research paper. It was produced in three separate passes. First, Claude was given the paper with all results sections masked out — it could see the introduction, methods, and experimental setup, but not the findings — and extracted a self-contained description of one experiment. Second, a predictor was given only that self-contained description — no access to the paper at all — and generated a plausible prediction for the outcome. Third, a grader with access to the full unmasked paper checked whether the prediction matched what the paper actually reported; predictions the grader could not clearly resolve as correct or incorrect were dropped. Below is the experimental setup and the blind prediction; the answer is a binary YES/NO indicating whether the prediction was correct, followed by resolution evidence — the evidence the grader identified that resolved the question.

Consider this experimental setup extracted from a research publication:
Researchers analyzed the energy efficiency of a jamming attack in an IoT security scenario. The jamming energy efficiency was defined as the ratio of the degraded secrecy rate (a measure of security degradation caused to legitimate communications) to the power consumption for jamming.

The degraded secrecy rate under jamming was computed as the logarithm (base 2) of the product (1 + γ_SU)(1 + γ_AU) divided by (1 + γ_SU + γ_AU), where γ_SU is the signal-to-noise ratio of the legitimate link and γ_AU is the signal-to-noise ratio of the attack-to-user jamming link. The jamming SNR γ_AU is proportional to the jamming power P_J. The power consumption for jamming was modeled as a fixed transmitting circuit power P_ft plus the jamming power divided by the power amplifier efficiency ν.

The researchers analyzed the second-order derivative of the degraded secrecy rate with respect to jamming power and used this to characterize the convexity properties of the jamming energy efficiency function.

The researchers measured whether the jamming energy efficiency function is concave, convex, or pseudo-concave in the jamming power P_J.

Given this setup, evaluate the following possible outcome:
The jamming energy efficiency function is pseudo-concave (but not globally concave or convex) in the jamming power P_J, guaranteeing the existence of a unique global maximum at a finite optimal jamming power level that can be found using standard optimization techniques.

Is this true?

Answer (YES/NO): YES